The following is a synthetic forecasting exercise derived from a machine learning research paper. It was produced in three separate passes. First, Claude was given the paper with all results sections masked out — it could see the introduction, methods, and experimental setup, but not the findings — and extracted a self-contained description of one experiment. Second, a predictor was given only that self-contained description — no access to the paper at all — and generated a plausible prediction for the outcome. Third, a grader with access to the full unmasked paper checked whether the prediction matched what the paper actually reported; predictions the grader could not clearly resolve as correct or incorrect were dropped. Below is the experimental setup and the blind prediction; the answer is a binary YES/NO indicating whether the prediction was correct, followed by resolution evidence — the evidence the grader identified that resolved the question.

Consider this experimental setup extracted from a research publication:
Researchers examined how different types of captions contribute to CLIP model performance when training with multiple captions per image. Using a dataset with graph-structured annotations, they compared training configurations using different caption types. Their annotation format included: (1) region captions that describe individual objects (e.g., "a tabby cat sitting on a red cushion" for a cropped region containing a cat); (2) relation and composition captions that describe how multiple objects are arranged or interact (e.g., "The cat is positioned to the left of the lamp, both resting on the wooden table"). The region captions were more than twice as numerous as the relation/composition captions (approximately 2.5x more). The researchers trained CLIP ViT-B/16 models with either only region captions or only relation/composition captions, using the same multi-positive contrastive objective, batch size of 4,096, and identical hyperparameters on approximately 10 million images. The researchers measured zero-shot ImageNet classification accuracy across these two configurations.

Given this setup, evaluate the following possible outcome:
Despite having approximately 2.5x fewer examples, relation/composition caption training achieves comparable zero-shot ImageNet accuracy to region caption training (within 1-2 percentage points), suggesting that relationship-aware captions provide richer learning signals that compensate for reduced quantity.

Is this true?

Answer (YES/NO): NO